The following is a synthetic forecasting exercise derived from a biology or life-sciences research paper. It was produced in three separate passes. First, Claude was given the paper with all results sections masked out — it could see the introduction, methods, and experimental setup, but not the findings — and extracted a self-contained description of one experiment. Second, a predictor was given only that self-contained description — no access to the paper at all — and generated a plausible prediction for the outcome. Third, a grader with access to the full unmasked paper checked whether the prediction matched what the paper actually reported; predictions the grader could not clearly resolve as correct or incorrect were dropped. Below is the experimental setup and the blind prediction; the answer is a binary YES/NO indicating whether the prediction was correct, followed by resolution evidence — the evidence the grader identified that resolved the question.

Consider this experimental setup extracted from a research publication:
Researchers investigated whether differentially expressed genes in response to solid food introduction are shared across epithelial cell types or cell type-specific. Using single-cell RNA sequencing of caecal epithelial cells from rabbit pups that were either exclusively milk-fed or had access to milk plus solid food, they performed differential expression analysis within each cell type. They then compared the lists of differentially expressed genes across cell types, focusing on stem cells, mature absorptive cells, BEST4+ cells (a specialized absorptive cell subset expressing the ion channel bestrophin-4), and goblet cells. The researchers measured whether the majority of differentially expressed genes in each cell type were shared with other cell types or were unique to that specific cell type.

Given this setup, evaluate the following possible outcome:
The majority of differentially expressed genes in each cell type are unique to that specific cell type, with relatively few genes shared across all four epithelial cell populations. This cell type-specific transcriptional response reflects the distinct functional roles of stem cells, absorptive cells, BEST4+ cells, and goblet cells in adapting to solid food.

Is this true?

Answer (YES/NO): YES